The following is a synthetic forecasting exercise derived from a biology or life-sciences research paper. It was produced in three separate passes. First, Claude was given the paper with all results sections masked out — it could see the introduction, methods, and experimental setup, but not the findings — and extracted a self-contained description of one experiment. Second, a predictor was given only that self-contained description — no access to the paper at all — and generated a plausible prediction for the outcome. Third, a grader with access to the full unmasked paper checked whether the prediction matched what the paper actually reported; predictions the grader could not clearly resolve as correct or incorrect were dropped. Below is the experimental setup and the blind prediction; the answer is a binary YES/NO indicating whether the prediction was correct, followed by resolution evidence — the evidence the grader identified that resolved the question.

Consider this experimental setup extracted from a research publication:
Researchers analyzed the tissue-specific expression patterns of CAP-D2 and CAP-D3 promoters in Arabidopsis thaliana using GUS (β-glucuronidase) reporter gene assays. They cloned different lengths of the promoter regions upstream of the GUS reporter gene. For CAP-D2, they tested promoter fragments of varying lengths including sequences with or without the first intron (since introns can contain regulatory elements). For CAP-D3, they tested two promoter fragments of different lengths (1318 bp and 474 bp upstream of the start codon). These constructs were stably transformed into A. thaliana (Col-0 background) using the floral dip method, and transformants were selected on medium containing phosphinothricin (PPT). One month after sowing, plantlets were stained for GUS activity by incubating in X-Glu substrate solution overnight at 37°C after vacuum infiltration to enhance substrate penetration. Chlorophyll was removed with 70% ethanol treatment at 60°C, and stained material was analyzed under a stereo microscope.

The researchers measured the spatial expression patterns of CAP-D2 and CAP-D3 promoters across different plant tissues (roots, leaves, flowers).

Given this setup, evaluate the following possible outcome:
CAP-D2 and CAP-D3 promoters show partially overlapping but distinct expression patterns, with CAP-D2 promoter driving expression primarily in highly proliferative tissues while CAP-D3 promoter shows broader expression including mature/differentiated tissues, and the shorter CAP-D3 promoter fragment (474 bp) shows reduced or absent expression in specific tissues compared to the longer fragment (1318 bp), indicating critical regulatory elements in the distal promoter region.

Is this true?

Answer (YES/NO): NO